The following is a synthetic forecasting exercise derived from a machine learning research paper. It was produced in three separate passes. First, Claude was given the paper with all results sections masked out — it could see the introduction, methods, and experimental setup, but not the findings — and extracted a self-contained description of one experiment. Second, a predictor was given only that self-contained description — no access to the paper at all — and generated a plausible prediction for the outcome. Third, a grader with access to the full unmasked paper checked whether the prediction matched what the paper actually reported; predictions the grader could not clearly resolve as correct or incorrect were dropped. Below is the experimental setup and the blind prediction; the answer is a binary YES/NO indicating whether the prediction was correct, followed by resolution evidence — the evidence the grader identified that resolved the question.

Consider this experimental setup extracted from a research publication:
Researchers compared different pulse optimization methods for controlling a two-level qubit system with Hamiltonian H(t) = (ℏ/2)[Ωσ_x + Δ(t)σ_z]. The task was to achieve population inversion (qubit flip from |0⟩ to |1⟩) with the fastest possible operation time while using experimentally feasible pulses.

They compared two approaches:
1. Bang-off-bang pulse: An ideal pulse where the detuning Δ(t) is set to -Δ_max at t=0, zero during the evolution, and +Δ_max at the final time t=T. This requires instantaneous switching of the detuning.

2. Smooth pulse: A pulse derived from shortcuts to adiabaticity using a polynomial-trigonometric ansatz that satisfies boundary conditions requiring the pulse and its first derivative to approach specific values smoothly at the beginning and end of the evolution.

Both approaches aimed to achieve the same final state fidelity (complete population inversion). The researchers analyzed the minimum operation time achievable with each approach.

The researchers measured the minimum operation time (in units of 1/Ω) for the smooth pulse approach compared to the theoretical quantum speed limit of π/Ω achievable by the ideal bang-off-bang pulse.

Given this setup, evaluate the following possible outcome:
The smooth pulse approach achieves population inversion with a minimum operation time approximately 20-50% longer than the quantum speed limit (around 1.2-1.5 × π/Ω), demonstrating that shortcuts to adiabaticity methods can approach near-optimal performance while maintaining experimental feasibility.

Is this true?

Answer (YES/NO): NO